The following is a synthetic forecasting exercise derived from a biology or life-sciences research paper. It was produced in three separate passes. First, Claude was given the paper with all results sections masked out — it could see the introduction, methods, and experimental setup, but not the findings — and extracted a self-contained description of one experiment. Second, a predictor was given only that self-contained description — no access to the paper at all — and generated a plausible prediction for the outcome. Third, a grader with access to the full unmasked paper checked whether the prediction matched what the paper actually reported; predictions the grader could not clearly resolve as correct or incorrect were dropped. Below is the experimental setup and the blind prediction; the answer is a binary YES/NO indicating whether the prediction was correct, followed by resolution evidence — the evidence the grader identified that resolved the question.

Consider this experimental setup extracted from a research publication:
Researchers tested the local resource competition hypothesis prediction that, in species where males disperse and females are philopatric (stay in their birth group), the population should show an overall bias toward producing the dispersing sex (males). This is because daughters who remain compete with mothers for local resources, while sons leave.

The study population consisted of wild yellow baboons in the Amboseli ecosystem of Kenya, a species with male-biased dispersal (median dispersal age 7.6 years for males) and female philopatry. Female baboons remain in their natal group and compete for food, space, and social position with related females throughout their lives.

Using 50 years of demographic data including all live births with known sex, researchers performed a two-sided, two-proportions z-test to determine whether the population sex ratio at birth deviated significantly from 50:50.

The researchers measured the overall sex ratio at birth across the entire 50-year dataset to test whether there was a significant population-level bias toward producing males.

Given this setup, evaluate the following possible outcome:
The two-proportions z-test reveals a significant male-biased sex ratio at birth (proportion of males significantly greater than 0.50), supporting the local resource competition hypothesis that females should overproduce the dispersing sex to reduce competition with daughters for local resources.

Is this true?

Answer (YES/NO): NO